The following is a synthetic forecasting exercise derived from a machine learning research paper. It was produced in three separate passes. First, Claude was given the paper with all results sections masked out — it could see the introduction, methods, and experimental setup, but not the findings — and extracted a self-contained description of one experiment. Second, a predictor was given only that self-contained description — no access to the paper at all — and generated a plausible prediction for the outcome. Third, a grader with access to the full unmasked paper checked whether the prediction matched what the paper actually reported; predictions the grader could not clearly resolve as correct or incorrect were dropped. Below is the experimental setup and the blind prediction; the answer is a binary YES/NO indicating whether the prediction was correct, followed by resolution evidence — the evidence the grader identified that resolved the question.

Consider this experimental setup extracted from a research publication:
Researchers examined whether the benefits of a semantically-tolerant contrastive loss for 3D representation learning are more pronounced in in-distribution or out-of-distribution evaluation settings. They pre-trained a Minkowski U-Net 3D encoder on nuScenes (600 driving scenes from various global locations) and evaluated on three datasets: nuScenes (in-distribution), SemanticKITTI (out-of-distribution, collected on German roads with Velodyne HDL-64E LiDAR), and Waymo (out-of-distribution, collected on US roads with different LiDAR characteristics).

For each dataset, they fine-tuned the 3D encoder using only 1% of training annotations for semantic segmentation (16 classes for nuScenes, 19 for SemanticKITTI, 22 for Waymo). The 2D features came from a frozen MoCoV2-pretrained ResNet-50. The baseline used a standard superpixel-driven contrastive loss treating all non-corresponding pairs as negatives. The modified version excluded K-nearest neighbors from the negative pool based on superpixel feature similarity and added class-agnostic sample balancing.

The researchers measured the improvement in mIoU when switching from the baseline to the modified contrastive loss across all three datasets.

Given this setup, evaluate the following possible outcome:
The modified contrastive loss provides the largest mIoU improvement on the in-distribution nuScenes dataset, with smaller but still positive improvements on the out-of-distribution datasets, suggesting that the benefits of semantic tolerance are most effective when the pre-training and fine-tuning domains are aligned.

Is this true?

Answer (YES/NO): YES